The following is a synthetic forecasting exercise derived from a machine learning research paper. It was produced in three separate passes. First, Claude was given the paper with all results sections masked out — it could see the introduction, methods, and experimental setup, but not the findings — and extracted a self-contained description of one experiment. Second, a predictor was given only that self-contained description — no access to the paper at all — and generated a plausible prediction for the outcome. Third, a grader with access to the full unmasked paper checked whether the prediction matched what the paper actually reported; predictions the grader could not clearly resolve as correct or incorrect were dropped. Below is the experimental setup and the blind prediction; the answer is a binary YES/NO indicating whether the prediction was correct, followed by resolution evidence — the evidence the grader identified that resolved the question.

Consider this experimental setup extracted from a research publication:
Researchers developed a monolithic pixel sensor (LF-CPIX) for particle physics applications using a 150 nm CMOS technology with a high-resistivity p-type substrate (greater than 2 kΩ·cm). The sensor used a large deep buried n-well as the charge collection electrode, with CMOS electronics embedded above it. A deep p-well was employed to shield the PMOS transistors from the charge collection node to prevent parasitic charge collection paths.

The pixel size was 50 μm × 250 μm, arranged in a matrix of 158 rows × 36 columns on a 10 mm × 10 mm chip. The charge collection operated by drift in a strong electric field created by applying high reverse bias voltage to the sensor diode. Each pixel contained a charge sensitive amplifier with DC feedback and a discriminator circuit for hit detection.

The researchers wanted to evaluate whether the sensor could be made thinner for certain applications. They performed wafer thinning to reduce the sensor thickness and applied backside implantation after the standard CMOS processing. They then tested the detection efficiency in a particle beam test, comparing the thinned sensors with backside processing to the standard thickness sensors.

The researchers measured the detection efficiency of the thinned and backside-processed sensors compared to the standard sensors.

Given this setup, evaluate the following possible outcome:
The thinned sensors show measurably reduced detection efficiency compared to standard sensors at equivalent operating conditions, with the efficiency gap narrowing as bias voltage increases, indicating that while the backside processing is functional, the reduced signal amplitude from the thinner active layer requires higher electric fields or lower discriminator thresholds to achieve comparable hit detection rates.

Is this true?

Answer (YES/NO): NO